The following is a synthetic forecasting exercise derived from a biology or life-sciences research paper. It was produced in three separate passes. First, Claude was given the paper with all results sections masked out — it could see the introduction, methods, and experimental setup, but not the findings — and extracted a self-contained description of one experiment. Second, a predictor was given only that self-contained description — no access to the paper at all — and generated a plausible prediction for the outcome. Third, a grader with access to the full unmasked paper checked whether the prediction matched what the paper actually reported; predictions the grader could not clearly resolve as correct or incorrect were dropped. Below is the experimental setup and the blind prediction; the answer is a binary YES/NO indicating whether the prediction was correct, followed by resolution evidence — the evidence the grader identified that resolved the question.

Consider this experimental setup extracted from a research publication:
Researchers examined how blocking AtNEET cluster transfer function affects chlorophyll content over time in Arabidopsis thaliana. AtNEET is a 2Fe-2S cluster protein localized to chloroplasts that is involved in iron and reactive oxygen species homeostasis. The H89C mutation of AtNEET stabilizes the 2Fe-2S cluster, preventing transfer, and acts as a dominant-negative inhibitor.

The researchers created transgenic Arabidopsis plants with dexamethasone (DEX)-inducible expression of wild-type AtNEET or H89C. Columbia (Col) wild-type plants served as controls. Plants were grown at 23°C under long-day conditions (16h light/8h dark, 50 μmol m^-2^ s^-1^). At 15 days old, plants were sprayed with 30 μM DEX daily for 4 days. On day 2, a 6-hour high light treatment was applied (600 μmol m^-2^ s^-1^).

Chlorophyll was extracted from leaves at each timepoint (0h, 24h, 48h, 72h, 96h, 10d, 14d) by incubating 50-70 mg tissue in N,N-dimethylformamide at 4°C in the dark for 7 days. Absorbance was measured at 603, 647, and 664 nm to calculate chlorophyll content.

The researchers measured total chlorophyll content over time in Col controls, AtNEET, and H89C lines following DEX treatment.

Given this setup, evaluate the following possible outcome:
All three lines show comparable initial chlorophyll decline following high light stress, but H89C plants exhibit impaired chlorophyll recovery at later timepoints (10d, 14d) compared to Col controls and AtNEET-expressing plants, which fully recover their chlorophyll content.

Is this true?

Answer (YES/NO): NO